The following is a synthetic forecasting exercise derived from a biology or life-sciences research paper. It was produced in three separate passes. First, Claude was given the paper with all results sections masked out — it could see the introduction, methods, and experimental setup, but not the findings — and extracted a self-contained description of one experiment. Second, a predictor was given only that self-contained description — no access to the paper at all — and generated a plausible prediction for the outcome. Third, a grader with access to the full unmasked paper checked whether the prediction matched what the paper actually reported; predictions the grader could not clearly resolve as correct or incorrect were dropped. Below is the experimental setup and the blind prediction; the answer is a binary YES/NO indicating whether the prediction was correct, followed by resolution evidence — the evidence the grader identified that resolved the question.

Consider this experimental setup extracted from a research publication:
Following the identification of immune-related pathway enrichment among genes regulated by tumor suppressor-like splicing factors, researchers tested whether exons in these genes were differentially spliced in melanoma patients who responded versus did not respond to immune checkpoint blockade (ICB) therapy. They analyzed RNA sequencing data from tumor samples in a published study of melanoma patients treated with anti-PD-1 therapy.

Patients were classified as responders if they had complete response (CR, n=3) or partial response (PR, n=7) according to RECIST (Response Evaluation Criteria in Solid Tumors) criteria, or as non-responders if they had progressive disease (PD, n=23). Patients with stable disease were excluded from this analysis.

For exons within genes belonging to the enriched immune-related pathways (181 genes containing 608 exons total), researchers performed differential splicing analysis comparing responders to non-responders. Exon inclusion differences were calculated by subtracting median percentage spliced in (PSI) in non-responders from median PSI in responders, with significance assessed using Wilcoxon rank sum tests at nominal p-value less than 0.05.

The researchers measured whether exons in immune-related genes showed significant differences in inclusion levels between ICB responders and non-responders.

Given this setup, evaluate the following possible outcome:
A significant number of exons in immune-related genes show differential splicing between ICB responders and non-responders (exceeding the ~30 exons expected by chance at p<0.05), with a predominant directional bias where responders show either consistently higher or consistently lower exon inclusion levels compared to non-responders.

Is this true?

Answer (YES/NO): NO